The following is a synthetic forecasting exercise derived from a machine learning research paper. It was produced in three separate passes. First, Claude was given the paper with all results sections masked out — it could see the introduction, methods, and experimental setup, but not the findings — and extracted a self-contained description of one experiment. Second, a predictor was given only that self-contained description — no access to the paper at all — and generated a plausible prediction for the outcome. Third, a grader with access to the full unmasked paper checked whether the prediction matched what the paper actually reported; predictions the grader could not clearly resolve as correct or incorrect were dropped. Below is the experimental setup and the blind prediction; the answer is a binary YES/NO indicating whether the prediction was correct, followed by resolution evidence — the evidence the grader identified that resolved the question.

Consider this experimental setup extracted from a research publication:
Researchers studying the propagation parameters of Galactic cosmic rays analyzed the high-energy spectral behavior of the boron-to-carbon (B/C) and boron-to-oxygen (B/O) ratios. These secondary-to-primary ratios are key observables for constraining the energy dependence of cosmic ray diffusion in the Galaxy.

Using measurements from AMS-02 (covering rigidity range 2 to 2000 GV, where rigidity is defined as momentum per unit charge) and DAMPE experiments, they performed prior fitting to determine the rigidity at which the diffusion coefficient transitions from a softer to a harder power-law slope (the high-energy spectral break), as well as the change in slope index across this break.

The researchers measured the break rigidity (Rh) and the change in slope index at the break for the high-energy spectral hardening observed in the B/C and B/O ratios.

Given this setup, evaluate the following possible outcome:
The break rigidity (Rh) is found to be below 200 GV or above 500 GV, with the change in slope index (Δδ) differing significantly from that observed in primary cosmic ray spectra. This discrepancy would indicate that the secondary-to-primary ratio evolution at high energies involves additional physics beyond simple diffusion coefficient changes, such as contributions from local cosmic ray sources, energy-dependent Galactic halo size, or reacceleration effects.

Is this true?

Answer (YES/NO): NO